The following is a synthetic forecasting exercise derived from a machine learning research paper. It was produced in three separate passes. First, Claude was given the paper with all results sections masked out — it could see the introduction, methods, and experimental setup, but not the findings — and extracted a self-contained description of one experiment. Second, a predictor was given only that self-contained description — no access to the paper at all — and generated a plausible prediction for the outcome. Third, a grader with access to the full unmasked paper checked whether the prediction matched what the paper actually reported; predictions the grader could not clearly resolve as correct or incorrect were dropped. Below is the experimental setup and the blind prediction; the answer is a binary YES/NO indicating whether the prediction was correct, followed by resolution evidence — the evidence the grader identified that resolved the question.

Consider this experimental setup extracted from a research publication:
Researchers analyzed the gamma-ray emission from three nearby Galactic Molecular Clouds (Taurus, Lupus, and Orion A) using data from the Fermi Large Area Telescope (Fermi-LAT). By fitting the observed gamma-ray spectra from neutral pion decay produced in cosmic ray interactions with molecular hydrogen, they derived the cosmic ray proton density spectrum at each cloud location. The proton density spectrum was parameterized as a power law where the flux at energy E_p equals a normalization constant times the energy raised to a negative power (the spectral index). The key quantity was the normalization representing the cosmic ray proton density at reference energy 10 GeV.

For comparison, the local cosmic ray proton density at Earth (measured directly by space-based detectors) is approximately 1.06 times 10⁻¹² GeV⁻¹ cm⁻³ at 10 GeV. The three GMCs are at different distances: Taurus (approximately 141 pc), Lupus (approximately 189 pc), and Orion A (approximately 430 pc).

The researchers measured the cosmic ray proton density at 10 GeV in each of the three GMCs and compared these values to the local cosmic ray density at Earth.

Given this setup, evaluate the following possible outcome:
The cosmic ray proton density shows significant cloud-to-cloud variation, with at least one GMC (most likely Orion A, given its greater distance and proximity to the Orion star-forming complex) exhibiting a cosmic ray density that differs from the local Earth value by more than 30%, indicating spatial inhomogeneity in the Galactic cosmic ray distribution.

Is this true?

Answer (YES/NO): NO